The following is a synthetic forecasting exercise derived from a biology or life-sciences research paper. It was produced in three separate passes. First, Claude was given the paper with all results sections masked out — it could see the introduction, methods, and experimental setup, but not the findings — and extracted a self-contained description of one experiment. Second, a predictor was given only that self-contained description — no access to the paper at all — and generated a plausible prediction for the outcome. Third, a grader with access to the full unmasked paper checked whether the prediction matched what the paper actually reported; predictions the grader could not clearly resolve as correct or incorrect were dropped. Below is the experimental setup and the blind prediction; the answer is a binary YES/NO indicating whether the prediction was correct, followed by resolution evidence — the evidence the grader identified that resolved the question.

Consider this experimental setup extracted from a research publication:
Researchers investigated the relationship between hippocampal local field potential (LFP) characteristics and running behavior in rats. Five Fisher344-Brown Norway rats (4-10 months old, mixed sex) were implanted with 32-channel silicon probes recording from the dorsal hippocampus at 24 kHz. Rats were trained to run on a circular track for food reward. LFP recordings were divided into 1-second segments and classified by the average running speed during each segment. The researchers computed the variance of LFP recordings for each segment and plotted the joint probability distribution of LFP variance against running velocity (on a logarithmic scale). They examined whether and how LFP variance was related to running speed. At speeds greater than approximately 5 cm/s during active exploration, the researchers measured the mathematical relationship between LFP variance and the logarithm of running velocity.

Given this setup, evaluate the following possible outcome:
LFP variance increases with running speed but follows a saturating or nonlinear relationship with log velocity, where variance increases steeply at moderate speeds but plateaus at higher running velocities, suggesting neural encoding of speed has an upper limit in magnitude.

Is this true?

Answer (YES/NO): NO